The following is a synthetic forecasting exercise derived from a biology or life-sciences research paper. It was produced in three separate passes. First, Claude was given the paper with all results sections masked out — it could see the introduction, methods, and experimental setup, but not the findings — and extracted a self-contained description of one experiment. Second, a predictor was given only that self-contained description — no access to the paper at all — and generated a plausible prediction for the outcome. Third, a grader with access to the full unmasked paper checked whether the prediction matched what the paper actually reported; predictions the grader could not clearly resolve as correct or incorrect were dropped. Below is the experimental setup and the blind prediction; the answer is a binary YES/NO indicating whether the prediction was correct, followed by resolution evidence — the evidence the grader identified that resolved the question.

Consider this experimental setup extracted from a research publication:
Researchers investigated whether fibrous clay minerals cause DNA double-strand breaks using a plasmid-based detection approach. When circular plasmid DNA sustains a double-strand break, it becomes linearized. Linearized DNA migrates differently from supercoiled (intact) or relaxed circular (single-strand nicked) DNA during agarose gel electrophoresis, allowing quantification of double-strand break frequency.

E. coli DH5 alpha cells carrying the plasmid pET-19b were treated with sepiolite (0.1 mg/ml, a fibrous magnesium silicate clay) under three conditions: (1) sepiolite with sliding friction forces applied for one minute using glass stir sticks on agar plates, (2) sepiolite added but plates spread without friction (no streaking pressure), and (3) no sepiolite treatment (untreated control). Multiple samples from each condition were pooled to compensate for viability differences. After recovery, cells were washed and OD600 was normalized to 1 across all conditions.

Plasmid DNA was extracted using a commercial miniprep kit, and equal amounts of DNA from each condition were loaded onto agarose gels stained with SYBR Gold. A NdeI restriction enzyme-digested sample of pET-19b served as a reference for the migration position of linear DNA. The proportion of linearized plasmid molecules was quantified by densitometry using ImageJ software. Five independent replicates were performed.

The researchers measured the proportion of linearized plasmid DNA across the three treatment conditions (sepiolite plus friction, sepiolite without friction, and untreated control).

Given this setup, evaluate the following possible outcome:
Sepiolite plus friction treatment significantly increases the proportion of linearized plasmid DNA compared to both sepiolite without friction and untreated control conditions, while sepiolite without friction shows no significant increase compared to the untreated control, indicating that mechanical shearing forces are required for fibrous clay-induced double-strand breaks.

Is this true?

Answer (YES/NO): YES